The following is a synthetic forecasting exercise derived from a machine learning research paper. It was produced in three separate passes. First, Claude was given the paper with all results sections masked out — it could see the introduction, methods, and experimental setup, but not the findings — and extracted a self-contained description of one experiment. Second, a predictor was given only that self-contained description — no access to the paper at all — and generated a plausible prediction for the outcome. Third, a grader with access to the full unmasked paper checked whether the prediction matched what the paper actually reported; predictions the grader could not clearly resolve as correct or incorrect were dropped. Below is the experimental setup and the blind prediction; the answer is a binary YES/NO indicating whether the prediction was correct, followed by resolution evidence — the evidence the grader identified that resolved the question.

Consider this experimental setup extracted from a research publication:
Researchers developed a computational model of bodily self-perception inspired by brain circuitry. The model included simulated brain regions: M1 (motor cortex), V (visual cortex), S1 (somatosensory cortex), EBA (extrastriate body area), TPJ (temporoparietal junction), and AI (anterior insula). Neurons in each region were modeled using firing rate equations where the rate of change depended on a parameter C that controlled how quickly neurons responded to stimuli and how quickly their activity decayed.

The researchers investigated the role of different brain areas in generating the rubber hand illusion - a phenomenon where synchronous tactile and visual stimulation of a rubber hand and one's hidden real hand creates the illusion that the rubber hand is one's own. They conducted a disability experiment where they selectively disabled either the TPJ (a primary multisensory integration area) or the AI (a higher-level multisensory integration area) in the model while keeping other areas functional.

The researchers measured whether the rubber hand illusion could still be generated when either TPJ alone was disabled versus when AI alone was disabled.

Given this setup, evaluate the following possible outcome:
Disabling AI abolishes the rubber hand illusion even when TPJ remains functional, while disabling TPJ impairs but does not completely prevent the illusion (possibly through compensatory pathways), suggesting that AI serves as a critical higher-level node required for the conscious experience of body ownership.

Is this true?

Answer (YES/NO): NO